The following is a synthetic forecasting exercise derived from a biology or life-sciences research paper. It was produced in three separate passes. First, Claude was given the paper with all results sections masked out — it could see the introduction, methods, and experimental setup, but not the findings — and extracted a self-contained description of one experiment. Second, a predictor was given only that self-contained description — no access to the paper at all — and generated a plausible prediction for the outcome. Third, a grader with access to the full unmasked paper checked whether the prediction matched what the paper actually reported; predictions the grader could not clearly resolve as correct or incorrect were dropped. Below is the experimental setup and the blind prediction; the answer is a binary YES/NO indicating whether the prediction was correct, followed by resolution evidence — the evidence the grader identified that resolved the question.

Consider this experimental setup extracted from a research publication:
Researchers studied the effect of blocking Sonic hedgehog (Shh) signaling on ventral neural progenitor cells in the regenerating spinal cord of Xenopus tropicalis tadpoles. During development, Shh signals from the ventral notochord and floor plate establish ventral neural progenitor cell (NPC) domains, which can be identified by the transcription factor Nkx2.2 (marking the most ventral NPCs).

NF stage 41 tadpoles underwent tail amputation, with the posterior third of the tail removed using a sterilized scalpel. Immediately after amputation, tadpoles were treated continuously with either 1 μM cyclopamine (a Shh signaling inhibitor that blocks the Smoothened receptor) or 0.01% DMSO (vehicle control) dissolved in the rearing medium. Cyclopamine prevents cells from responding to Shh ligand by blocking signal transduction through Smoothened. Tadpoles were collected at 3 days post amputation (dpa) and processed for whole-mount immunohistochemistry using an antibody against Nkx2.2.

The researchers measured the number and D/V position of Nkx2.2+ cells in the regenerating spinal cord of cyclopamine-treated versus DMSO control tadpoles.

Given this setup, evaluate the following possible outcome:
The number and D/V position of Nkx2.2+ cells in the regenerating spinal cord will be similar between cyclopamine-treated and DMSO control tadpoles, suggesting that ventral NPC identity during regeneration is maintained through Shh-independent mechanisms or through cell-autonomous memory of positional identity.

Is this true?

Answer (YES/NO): NO